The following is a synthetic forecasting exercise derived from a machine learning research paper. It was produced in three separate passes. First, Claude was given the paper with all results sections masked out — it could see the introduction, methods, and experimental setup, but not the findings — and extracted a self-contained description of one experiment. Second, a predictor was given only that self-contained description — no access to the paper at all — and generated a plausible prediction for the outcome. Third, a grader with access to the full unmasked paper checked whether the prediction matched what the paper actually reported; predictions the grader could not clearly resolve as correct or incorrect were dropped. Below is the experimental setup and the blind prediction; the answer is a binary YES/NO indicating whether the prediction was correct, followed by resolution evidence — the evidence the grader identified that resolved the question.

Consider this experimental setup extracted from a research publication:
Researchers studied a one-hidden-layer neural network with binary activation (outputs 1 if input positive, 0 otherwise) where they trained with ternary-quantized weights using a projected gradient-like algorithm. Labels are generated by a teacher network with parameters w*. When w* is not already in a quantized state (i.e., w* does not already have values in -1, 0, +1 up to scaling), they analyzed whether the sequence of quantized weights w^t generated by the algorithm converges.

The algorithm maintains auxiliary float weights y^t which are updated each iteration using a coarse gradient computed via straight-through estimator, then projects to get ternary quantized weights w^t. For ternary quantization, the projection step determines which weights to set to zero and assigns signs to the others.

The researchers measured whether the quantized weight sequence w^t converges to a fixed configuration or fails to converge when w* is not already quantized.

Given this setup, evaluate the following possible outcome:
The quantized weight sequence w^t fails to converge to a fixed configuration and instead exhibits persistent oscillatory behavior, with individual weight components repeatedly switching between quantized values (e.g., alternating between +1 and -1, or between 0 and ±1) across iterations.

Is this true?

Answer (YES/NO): YES